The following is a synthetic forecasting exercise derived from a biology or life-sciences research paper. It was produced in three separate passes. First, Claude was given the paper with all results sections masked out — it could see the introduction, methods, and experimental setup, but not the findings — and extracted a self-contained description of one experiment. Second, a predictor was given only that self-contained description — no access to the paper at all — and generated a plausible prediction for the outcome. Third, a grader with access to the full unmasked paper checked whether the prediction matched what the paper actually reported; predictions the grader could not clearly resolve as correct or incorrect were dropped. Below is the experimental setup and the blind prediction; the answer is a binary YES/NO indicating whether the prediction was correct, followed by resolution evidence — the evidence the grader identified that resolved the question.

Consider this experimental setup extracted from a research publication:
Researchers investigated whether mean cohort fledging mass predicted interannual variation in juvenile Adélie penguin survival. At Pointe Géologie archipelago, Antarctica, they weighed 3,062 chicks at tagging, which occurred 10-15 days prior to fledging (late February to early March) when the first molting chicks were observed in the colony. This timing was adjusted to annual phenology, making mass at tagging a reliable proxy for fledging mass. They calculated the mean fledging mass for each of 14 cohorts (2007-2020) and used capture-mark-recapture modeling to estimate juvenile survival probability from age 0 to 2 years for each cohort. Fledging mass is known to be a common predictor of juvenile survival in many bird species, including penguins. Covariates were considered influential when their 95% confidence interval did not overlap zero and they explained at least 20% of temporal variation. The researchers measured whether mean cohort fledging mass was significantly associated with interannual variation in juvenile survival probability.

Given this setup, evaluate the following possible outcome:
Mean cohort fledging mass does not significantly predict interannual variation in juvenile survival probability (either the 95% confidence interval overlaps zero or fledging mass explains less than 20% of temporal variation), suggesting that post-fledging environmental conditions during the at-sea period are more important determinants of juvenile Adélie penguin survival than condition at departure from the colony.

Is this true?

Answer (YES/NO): NO